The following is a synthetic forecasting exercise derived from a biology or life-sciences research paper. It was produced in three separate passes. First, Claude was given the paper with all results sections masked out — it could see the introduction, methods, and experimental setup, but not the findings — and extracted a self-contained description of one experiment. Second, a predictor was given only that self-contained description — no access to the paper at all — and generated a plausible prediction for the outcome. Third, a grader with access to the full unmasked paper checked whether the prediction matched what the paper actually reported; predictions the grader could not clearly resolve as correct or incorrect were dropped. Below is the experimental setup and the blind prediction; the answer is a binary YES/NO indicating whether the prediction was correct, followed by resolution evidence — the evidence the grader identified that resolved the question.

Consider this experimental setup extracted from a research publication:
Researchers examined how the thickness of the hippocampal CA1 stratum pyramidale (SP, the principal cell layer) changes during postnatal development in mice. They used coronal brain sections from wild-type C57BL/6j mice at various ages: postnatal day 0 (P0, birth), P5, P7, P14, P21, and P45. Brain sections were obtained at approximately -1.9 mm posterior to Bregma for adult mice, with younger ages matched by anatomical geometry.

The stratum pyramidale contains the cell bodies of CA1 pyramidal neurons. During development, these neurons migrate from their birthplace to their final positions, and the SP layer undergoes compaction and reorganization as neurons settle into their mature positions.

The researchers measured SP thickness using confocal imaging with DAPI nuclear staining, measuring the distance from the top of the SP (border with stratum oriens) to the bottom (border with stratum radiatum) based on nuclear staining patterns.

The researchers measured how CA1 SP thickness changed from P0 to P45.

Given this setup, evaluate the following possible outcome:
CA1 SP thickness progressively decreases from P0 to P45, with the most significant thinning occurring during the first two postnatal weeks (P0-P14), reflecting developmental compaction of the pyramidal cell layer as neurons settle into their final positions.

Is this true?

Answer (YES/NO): YES